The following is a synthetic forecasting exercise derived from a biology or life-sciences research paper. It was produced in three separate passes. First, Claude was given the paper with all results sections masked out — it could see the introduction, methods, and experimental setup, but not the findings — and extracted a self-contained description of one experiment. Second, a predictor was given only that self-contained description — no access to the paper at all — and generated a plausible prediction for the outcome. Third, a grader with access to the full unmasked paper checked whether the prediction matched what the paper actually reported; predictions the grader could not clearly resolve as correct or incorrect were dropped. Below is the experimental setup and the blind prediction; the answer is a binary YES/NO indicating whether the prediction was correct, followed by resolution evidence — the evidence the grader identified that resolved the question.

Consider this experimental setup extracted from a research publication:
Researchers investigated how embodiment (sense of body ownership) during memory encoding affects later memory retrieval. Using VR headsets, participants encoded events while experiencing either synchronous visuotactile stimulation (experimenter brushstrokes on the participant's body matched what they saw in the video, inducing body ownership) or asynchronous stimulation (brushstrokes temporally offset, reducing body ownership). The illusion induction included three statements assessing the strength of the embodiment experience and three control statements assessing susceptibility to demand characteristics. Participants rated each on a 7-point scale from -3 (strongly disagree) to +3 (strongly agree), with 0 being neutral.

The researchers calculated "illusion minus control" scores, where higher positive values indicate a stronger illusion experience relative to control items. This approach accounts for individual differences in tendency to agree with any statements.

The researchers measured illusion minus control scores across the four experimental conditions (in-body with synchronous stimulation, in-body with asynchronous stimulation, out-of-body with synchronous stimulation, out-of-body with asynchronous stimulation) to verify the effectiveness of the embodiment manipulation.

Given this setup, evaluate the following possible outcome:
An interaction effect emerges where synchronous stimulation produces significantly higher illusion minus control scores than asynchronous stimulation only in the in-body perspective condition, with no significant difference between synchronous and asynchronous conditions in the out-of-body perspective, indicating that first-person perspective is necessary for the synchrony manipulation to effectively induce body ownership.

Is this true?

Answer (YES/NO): NO